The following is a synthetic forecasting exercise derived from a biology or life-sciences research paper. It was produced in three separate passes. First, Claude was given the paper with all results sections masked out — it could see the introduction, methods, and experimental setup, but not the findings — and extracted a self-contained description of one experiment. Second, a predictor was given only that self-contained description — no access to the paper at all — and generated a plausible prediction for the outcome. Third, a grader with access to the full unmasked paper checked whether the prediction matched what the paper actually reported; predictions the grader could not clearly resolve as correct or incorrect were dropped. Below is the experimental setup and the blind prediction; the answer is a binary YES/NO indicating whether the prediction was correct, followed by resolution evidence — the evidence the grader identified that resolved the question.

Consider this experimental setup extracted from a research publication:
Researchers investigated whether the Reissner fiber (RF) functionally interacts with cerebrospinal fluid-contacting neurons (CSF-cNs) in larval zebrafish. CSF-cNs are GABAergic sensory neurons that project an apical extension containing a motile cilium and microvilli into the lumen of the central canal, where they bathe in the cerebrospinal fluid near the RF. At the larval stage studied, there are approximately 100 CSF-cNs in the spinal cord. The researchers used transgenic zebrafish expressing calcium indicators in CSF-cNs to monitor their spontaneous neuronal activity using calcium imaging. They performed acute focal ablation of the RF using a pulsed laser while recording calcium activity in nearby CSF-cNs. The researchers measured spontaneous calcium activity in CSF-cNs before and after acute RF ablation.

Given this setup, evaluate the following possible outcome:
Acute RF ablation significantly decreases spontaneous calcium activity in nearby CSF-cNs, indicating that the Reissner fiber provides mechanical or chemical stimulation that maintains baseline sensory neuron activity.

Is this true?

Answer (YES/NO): YES